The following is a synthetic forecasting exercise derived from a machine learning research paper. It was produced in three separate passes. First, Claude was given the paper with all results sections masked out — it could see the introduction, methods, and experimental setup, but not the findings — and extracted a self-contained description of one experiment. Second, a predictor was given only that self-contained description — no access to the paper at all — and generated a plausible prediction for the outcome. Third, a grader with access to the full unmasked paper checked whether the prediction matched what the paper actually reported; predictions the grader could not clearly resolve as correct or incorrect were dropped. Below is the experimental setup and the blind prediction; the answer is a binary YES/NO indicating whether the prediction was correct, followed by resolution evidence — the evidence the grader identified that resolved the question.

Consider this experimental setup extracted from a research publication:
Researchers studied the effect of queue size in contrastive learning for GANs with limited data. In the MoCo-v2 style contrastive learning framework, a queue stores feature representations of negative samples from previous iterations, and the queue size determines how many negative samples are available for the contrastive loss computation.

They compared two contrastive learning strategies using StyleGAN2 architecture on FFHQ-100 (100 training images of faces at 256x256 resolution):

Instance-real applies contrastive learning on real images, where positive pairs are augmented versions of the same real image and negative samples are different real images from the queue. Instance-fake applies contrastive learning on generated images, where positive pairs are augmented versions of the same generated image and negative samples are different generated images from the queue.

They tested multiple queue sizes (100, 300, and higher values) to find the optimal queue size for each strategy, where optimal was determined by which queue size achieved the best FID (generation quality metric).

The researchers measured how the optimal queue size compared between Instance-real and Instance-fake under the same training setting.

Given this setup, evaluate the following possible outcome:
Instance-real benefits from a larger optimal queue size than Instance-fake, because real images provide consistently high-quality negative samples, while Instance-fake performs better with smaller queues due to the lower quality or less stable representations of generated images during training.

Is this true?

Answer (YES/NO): NO